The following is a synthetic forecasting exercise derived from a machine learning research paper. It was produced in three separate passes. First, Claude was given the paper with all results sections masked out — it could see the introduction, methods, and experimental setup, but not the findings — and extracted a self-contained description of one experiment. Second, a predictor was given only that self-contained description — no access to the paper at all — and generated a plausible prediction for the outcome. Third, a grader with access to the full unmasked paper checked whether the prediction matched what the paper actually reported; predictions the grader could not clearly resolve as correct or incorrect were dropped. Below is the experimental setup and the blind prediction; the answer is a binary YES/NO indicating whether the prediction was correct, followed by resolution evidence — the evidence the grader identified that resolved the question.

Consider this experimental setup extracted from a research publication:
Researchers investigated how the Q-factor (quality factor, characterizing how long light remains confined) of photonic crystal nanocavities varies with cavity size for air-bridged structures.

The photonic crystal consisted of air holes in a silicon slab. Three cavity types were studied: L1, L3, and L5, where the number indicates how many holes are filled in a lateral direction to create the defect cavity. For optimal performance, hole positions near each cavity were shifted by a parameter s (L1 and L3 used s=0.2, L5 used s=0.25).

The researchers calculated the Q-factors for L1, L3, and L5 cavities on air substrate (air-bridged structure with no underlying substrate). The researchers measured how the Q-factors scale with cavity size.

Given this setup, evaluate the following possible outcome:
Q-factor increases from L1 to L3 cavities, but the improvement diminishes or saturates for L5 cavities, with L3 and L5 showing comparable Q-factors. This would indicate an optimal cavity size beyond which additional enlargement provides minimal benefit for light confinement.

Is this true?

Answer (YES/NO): NO